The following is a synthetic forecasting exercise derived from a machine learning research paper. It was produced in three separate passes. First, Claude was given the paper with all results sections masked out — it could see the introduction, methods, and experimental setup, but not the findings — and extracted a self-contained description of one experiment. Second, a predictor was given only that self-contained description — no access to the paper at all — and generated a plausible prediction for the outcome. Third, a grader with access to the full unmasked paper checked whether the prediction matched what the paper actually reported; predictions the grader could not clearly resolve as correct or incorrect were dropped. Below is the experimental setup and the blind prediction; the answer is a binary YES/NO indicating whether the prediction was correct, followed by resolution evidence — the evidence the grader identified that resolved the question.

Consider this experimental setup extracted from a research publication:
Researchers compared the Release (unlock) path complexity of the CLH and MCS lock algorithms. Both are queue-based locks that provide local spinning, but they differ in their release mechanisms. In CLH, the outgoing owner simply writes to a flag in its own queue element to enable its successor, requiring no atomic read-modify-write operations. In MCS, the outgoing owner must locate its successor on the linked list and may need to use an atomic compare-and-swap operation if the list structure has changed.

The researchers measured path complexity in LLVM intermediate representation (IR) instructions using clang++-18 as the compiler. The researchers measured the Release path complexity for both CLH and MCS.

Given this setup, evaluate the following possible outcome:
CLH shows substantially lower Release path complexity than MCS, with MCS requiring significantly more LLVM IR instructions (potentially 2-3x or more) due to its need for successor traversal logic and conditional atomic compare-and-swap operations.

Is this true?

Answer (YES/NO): YES